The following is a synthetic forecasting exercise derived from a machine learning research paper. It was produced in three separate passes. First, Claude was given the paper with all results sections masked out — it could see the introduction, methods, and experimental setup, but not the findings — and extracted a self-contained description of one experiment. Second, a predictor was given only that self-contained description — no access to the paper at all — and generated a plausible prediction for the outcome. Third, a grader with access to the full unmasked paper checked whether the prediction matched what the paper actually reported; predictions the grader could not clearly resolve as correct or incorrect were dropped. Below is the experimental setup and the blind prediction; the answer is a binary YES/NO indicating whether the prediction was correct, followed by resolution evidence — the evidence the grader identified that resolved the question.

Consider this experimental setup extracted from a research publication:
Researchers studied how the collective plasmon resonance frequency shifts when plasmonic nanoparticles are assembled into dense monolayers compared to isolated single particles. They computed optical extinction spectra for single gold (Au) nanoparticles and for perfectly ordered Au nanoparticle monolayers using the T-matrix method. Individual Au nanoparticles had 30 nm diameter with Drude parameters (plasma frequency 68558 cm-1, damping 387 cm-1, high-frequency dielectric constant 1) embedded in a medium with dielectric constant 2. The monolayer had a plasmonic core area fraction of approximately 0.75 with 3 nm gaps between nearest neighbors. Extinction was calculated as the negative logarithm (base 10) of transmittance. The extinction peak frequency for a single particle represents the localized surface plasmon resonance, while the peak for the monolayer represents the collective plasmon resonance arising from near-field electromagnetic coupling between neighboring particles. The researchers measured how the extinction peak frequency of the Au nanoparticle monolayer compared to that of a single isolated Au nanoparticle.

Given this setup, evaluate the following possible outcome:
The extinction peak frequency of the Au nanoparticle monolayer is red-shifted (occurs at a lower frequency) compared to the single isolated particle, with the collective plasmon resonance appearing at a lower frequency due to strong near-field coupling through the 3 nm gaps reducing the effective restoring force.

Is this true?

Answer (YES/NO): YES